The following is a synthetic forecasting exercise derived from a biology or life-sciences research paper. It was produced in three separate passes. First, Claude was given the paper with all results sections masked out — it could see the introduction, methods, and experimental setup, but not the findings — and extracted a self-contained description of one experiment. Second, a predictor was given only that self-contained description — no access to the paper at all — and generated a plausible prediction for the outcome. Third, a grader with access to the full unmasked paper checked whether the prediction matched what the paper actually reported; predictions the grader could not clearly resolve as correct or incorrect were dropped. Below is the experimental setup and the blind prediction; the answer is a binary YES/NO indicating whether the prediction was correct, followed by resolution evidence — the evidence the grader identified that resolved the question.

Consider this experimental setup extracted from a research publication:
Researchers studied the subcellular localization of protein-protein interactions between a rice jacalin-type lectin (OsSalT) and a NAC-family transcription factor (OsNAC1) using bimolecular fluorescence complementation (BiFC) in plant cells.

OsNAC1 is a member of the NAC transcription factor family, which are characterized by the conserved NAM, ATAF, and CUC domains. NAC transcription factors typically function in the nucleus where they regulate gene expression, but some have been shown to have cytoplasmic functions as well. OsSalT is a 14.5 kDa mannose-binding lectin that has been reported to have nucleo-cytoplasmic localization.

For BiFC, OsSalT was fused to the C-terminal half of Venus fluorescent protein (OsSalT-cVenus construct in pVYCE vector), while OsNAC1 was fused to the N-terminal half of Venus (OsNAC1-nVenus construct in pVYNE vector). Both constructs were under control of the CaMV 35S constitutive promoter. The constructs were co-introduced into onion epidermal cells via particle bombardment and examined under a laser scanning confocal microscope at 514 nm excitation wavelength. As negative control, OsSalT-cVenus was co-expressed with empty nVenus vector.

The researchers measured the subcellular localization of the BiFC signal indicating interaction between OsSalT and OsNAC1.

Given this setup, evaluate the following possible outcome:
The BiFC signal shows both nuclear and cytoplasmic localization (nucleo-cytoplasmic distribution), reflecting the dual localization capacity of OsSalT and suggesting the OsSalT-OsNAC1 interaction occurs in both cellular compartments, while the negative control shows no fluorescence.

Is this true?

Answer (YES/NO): NO